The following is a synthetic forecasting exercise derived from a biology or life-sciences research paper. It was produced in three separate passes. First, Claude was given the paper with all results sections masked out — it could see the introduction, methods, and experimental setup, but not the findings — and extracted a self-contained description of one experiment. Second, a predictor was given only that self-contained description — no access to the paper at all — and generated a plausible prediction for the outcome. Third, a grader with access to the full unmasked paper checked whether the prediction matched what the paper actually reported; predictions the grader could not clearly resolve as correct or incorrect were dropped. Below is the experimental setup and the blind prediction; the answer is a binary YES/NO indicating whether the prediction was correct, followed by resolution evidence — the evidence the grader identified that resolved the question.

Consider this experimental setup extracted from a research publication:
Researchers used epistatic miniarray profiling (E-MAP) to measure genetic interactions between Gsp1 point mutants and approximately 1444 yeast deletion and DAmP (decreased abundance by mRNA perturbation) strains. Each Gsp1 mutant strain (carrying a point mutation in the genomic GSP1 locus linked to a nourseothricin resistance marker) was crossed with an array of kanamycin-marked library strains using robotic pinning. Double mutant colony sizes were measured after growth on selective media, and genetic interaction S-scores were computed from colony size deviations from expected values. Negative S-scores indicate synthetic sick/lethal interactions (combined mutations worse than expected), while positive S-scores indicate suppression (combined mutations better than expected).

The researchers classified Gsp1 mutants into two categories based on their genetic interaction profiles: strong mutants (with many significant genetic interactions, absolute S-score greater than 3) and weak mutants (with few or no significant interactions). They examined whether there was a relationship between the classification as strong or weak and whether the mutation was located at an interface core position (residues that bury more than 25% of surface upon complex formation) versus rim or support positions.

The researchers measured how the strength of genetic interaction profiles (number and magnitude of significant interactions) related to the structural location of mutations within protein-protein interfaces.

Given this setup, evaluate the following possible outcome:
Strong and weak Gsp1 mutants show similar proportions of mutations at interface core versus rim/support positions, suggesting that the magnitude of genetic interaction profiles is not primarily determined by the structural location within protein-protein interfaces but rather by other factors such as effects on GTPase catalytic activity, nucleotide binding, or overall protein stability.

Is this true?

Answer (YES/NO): YES